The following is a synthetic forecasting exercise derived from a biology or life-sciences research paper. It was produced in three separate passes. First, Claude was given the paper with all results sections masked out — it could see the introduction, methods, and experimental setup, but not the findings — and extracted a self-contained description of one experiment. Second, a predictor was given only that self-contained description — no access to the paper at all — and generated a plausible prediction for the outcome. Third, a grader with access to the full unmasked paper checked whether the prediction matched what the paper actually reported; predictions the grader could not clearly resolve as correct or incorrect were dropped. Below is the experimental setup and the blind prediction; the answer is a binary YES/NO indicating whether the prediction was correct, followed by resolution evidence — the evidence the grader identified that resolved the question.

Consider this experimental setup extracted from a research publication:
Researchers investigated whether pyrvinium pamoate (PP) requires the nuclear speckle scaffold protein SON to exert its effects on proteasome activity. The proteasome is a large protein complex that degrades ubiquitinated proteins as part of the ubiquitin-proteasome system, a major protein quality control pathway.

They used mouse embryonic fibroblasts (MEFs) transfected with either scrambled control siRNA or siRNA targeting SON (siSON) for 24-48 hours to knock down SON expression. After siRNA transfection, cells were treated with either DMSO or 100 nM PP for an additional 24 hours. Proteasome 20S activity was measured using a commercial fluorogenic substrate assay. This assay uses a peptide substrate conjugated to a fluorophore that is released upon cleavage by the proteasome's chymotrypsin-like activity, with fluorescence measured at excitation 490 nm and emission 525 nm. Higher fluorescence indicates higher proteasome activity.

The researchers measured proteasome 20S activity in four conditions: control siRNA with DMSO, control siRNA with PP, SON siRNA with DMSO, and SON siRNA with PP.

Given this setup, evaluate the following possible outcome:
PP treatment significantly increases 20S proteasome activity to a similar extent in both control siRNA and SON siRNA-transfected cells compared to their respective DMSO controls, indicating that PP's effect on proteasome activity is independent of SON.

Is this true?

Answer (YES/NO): NO